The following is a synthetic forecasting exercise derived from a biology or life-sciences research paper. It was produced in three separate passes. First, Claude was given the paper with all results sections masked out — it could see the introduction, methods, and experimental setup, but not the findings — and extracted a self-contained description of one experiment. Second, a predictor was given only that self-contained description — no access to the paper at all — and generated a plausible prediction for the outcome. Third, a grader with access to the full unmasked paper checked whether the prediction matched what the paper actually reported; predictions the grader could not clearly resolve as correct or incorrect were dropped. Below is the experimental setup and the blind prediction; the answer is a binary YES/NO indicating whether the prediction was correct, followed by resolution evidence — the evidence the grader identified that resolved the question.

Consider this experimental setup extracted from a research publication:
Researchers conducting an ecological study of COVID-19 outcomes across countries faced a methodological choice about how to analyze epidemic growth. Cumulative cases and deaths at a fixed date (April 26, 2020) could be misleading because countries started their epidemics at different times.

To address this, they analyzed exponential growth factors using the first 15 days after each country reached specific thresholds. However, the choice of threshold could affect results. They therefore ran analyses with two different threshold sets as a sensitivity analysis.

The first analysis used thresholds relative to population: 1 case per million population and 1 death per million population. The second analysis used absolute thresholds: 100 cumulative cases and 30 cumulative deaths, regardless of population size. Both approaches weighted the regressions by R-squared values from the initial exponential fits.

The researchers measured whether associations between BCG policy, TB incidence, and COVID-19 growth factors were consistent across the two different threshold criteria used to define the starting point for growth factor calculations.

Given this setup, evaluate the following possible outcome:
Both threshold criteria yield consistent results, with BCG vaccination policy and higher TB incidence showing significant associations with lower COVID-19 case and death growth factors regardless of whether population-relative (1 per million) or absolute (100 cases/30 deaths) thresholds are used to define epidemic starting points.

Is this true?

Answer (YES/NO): NO